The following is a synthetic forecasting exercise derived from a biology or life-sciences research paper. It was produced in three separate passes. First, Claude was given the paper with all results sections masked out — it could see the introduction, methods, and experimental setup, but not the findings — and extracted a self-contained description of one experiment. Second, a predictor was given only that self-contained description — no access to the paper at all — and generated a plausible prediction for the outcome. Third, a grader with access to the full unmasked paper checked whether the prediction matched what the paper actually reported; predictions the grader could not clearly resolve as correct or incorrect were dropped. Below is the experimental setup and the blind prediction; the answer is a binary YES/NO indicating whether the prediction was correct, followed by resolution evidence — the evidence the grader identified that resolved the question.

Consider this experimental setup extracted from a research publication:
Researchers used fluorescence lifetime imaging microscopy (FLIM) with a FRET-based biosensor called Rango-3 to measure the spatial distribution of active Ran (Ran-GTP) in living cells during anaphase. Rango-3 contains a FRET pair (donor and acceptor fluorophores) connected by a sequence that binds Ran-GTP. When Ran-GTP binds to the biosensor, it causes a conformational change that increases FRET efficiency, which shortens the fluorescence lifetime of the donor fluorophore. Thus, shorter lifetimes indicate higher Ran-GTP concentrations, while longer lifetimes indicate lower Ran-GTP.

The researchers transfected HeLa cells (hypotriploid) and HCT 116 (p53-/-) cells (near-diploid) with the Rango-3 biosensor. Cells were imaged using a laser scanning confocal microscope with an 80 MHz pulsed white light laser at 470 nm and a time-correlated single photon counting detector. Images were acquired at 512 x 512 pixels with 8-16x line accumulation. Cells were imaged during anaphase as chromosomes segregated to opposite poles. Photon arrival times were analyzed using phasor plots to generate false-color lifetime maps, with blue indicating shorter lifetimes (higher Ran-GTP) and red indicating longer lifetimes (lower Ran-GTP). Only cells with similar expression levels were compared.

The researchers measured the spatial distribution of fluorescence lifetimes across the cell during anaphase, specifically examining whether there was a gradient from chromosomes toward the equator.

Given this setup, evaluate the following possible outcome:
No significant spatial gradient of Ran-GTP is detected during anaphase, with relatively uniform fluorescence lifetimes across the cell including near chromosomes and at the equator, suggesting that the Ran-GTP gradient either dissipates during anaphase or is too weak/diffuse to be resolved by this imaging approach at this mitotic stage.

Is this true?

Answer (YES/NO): NO